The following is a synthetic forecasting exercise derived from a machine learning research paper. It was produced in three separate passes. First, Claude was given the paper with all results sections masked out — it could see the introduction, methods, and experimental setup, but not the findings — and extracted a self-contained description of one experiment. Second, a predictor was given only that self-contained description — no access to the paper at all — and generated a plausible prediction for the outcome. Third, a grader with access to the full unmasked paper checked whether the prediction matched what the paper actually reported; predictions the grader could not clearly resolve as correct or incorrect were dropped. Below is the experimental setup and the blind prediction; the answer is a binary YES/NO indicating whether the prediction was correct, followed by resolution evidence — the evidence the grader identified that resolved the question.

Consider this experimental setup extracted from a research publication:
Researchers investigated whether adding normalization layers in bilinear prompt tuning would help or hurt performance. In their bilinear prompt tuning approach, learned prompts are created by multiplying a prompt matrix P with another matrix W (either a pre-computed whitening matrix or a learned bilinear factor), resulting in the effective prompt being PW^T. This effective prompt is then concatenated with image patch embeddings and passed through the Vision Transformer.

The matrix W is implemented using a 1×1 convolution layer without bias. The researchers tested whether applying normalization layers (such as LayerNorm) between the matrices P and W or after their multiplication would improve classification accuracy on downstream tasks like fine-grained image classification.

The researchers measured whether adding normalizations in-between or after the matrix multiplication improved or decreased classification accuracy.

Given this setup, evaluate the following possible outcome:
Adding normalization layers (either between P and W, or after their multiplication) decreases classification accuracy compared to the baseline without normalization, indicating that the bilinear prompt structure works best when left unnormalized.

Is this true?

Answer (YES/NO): YES